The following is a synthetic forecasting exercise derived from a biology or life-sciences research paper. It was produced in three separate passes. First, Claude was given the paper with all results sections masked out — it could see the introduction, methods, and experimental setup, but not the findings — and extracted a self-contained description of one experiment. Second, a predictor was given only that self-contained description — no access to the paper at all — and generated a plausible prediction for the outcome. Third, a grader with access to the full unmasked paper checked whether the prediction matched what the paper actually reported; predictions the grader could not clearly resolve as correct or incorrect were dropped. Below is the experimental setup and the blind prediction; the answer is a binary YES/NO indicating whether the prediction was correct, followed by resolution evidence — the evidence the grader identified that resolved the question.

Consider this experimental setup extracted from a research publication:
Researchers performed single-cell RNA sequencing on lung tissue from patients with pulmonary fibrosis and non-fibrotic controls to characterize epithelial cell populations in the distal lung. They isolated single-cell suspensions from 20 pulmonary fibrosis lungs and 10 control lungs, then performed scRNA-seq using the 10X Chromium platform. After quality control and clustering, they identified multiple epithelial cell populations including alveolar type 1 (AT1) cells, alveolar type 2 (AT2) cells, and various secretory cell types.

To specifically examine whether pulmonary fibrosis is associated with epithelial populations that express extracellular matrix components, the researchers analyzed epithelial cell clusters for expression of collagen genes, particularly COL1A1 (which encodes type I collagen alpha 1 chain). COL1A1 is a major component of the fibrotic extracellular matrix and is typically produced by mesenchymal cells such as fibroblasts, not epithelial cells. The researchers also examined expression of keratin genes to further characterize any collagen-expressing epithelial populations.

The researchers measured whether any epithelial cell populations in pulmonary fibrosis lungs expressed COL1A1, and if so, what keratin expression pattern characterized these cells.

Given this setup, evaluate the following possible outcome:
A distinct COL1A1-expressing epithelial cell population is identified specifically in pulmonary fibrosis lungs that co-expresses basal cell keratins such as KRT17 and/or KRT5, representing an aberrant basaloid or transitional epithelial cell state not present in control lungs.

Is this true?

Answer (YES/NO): YES